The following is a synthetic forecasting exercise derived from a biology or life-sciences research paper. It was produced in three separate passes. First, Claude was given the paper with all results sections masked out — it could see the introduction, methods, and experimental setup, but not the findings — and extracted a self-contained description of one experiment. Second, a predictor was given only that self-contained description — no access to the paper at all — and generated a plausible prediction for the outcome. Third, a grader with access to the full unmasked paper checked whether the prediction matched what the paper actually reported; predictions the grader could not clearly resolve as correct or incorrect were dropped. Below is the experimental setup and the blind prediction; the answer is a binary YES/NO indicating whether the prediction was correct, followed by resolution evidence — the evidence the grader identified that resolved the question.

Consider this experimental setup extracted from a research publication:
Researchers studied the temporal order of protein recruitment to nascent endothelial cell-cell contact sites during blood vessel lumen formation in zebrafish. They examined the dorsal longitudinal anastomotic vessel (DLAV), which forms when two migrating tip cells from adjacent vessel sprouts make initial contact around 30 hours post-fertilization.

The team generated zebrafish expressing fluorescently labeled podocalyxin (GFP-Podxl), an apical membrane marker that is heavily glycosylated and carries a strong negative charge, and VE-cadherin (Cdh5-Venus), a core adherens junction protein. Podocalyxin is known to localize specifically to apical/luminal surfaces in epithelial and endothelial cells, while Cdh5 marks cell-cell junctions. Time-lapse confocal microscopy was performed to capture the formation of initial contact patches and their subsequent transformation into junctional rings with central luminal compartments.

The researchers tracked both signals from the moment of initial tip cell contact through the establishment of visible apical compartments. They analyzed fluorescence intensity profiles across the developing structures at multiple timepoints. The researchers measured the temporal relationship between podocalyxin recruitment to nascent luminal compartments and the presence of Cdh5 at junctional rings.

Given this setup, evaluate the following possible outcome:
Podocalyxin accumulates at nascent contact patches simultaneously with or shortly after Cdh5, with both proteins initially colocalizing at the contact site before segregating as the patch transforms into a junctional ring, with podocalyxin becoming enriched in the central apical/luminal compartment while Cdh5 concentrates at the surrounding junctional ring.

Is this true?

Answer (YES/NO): NO